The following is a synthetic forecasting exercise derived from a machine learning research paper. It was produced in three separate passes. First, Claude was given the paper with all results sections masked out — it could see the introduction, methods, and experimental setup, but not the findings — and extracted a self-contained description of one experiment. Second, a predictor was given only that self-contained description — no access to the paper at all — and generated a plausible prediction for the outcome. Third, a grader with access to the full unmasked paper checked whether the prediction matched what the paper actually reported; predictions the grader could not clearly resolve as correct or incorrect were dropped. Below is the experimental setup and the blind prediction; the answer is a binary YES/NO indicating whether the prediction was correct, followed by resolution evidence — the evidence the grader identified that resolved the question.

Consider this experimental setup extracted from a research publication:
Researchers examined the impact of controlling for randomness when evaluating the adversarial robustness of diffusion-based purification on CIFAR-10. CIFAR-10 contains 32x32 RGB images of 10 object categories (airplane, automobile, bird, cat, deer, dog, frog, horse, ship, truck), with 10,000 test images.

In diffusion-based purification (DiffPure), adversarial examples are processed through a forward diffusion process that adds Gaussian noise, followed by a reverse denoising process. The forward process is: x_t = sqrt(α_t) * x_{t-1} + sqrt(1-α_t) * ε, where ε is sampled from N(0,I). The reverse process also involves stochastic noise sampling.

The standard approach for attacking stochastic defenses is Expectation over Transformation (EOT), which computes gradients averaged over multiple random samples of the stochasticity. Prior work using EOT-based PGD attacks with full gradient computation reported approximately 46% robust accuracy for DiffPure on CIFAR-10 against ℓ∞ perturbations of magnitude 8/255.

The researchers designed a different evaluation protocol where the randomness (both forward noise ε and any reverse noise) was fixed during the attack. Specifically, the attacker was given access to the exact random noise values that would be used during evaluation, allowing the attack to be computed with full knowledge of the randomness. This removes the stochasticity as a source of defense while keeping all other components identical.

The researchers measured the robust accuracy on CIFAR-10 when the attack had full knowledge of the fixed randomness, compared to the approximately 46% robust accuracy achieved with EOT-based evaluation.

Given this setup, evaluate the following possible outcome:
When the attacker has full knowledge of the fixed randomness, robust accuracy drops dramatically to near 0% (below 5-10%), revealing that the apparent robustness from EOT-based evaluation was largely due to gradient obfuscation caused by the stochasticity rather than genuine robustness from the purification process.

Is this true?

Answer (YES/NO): NO